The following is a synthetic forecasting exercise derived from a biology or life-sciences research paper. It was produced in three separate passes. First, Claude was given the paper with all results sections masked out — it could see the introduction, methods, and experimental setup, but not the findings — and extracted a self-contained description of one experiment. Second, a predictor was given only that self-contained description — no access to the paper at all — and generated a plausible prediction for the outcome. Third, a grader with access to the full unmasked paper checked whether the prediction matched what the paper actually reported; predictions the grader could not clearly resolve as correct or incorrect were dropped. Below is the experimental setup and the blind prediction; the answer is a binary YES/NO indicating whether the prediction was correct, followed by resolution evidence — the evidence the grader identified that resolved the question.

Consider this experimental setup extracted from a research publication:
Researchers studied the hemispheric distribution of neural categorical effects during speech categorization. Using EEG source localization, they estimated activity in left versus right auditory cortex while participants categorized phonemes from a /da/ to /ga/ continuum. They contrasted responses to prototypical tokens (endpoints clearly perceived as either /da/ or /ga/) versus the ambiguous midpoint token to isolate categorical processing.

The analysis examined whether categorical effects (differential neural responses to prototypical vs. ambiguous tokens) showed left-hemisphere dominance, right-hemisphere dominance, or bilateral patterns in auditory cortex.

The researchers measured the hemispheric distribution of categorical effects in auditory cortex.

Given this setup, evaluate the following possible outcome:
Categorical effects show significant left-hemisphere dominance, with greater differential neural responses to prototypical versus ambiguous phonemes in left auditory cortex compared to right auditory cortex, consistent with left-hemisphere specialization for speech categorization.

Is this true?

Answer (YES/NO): YES